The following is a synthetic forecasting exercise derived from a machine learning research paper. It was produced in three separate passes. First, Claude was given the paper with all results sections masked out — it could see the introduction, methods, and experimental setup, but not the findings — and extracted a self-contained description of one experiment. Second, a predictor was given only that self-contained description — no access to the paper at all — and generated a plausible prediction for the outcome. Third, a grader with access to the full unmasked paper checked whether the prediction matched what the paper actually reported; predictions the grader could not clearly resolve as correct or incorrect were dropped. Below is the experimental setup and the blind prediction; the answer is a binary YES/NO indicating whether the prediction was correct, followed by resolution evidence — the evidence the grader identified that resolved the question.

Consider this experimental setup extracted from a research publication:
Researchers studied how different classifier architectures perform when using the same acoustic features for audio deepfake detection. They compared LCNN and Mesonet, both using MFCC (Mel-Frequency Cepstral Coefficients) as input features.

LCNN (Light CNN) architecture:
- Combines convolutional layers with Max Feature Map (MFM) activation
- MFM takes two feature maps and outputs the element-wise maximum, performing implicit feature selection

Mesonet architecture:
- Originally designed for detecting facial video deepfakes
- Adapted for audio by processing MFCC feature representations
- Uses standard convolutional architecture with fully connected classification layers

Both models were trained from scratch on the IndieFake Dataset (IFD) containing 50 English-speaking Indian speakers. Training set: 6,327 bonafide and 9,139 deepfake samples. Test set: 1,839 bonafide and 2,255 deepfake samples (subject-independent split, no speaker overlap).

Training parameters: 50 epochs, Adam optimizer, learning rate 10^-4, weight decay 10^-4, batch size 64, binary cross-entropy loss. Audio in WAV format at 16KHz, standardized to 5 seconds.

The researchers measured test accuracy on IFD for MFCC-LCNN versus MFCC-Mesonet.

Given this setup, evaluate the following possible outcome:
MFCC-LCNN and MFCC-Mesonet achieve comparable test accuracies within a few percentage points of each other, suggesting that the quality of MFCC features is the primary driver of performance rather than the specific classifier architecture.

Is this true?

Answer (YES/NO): NO